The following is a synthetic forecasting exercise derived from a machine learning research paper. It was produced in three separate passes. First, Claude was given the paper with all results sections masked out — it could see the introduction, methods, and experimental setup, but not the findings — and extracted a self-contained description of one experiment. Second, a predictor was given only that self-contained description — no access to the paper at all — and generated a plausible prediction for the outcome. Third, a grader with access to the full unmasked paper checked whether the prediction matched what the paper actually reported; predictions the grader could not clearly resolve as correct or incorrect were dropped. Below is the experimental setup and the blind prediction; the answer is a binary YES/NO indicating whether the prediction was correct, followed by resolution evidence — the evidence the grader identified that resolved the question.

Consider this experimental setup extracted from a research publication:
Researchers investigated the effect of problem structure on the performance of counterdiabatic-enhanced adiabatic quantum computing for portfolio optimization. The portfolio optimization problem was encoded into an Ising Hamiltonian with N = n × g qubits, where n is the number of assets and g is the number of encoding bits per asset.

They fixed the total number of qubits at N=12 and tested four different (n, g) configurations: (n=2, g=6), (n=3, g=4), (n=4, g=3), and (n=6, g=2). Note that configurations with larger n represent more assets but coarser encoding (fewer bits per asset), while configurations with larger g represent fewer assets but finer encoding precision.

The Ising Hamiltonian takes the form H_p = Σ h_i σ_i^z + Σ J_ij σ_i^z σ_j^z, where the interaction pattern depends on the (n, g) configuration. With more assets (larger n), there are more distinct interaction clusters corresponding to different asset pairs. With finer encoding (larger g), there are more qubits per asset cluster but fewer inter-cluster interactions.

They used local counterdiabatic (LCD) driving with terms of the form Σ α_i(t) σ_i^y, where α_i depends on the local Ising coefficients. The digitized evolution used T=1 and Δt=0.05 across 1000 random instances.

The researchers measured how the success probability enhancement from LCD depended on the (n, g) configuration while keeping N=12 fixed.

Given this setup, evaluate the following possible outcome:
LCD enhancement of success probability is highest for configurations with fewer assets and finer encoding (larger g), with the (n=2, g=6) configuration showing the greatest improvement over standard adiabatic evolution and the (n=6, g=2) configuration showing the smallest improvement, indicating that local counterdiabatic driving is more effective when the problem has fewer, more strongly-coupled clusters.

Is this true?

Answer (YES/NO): NO